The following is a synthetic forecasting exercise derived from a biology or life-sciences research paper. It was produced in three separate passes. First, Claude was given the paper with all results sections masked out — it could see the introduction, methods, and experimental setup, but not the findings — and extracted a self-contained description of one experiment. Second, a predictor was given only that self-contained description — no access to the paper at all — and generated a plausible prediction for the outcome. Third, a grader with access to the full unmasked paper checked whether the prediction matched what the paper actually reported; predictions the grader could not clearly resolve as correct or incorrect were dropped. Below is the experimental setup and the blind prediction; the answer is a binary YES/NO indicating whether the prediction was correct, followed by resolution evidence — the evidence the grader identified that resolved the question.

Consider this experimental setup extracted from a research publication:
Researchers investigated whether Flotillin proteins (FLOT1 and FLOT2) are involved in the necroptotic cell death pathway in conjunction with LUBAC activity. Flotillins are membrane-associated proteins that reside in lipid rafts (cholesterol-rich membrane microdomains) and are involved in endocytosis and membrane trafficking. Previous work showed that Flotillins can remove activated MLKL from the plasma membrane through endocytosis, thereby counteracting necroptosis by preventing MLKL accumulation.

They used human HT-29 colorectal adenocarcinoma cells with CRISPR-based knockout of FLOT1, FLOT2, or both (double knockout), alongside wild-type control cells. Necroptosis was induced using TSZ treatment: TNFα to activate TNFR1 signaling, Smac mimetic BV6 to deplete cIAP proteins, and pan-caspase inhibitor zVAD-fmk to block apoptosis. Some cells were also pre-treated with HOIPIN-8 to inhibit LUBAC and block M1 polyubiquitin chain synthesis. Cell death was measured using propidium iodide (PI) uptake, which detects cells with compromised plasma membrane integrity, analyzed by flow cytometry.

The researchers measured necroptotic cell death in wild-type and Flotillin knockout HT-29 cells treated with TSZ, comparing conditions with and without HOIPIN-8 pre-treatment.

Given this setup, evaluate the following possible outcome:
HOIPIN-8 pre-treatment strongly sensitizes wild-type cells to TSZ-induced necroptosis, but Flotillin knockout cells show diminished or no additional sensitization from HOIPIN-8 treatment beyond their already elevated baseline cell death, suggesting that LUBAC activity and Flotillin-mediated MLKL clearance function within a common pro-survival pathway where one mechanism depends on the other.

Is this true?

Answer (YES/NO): NO